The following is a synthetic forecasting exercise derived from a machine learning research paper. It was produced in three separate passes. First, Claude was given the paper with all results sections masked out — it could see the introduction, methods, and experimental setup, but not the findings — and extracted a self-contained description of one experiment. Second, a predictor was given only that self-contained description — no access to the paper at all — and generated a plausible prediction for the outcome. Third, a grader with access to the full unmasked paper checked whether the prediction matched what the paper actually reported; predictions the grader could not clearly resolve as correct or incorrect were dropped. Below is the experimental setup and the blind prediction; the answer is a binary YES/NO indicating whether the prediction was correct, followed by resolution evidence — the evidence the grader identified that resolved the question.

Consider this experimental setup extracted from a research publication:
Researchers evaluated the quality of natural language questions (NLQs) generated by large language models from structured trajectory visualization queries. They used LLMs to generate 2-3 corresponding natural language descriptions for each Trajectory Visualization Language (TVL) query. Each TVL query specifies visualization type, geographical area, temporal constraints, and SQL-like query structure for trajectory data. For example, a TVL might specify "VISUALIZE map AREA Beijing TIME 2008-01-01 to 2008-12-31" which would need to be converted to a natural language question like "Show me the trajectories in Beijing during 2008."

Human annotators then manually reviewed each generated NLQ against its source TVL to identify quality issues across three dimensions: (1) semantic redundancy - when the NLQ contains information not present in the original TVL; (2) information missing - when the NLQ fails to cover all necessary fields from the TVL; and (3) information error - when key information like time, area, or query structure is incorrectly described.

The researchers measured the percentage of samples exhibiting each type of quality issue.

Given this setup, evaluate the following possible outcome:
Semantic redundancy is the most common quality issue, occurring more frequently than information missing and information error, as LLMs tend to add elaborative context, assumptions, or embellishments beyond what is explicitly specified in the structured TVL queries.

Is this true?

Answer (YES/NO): NO